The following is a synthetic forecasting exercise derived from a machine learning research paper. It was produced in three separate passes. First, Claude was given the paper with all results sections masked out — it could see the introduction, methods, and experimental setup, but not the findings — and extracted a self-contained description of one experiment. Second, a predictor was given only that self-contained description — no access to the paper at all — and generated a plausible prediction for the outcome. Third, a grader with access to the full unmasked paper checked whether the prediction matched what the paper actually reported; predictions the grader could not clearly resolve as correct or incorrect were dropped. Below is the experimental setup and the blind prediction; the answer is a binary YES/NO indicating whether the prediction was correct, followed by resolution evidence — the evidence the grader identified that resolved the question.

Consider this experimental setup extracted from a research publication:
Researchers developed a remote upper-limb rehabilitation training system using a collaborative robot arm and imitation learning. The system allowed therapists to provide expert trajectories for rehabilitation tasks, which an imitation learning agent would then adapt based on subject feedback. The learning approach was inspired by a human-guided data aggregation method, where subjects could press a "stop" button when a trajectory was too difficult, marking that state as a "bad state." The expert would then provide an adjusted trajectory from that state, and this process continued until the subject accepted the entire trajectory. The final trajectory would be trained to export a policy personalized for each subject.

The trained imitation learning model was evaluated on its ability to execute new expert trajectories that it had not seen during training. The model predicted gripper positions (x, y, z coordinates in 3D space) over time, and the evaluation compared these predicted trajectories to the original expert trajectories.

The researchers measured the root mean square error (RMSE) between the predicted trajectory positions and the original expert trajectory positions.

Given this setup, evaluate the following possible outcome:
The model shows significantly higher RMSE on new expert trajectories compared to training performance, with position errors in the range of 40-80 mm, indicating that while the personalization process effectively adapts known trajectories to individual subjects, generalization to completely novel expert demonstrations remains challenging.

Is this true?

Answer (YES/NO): NO